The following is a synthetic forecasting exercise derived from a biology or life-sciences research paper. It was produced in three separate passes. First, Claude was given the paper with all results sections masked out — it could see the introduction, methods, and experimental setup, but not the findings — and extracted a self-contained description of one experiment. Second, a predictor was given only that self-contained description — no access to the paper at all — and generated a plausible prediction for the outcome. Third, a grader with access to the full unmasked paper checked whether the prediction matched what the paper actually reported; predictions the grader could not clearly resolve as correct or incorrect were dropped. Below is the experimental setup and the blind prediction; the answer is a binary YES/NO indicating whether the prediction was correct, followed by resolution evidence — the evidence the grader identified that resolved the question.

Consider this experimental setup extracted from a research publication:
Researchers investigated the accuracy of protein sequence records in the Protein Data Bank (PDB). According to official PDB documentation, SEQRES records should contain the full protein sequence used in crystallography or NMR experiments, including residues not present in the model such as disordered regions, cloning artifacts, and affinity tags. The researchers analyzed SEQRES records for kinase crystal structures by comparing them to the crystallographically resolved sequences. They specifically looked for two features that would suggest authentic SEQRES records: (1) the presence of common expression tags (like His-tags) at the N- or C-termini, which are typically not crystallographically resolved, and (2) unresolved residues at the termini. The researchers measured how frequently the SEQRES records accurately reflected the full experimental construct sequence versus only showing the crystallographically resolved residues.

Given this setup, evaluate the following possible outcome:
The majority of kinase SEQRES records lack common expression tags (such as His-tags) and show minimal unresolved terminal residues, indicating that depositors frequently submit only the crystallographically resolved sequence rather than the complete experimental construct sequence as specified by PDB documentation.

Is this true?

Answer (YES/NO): YES